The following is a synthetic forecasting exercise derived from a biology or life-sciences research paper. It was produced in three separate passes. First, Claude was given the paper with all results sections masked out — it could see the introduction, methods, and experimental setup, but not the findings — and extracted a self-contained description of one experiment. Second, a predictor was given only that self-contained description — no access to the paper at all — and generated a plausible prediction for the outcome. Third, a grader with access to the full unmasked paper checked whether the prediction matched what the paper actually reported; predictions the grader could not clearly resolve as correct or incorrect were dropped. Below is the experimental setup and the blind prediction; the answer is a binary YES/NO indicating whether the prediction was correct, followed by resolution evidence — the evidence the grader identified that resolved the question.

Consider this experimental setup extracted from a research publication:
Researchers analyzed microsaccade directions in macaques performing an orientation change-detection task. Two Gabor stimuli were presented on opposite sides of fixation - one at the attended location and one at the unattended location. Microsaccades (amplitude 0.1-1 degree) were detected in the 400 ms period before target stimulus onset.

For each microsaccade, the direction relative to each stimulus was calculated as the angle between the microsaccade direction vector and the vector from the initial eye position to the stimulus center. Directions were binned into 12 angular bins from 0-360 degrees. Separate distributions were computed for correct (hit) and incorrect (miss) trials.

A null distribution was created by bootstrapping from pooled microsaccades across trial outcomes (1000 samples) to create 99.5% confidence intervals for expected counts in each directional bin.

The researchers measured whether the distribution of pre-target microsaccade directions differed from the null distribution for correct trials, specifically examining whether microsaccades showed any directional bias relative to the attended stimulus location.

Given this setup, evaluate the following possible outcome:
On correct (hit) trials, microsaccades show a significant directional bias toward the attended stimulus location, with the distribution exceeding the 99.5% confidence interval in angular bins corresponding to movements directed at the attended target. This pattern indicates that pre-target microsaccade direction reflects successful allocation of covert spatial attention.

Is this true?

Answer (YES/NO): YES